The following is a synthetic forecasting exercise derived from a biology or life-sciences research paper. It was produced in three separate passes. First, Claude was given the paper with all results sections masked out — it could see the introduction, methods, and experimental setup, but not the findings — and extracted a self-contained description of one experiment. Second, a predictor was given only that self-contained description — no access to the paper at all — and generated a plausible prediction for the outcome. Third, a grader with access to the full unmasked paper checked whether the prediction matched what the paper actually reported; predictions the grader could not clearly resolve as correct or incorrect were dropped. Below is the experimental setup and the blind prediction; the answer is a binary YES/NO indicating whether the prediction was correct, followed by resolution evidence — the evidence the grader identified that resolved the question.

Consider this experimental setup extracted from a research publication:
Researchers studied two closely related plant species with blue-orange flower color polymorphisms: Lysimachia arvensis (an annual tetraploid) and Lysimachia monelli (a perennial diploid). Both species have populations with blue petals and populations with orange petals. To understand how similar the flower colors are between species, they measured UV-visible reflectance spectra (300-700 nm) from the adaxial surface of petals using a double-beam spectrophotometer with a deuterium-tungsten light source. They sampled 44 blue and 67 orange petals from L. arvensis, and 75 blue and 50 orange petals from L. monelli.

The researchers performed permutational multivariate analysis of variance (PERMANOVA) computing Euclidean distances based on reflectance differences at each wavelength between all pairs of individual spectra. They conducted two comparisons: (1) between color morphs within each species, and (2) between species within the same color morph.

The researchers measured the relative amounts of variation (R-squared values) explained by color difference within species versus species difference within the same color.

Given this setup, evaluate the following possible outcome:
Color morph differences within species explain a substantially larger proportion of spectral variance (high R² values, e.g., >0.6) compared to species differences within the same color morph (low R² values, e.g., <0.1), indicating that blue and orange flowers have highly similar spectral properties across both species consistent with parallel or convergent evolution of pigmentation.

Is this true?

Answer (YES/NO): NO